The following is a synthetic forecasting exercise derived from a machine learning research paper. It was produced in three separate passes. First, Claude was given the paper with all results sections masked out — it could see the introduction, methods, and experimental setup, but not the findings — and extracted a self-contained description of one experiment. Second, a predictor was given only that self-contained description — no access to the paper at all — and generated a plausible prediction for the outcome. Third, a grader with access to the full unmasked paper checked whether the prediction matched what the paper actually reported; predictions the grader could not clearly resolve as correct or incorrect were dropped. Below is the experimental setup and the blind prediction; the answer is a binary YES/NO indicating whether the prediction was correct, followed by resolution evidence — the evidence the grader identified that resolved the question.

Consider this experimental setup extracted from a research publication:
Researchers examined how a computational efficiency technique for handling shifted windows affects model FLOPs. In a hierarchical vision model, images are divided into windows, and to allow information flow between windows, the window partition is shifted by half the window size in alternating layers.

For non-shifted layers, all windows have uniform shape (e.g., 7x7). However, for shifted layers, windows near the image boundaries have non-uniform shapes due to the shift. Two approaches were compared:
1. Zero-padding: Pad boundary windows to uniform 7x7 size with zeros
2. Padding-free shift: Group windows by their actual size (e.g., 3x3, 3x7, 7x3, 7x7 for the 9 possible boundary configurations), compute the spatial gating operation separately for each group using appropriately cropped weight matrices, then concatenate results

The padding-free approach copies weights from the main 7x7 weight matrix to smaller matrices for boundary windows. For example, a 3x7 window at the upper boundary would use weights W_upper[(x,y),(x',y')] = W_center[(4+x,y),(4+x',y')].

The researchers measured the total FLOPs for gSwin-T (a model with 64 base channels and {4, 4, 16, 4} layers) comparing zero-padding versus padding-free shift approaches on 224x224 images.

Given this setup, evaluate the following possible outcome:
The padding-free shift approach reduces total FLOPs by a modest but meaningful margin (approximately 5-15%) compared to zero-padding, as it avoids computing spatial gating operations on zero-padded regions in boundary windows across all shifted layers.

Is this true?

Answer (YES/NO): YES